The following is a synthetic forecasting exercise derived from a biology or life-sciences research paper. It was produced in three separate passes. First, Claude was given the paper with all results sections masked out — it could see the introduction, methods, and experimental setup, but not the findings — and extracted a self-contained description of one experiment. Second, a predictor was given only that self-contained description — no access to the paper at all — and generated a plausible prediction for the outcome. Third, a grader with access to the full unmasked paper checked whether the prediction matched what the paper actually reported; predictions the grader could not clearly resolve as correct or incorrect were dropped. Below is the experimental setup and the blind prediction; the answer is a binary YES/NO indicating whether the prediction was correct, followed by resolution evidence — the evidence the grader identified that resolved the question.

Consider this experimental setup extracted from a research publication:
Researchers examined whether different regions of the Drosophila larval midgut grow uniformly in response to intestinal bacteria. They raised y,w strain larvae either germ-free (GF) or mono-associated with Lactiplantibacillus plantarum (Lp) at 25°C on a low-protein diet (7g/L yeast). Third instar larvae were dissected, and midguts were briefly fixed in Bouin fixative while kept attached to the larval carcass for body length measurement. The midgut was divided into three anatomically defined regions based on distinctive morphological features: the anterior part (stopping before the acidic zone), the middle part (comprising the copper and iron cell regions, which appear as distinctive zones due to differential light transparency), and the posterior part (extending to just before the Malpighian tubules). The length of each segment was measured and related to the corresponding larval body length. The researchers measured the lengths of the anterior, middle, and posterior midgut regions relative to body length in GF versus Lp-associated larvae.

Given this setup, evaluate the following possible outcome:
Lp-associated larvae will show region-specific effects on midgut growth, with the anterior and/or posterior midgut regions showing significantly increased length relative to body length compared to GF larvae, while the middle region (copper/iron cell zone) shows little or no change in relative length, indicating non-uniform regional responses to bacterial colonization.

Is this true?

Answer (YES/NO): YES